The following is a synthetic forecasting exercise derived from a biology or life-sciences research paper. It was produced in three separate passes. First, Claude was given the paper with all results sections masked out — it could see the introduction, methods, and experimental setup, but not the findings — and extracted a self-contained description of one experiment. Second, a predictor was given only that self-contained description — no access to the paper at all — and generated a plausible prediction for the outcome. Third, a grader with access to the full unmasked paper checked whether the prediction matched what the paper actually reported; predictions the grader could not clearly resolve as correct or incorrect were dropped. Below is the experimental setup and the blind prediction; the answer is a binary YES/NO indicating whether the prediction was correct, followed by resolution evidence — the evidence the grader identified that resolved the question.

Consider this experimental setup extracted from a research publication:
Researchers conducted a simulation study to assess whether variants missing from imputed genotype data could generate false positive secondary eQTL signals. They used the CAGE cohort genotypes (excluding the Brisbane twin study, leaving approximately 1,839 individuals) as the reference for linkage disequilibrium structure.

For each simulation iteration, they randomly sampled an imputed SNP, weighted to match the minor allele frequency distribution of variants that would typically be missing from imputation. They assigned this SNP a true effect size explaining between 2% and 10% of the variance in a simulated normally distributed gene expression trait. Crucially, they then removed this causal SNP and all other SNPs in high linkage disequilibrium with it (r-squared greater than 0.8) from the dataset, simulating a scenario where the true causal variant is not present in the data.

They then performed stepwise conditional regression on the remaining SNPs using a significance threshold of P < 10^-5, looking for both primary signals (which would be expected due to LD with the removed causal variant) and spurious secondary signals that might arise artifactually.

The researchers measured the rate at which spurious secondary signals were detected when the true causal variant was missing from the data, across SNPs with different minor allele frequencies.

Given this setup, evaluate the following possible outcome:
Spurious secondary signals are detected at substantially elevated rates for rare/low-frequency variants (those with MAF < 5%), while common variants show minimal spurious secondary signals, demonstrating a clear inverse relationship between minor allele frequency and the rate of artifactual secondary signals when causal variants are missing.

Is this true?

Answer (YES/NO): NO